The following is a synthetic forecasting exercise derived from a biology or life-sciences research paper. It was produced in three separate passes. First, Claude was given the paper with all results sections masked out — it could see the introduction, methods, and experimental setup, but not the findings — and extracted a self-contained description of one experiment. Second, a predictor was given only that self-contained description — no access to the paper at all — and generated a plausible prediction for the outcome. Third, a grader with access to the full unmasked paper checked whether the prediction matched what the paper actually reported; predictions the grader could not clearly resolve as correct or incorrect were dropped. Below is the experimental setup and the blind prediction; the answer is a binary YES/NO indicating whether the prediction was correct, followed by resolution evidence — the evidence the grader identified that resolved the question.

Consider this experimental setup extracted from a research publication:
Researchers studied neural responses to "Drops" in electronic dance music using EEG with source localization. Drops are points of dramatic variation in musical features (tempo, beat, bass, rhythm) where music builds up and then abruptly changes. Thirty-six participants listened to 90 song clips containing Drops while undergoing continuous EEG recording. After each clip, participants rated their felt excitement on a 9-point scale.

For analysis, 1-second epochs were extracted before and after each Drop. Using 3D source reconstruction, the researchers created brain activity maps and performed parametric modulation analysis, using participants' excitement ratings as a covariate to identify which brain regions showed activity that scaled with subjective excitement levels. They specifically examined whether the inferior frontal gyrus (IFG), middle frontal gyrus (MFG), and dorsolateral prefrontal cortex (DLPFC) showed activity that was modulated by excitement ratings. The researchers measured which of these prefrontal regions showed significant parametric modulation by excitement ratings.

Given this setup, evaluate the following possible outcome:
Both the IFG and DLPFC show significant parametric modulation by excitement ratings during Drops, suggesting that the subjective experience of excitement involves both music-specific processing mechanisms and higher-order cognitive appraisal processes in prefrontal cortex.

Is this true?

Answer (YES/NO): NO